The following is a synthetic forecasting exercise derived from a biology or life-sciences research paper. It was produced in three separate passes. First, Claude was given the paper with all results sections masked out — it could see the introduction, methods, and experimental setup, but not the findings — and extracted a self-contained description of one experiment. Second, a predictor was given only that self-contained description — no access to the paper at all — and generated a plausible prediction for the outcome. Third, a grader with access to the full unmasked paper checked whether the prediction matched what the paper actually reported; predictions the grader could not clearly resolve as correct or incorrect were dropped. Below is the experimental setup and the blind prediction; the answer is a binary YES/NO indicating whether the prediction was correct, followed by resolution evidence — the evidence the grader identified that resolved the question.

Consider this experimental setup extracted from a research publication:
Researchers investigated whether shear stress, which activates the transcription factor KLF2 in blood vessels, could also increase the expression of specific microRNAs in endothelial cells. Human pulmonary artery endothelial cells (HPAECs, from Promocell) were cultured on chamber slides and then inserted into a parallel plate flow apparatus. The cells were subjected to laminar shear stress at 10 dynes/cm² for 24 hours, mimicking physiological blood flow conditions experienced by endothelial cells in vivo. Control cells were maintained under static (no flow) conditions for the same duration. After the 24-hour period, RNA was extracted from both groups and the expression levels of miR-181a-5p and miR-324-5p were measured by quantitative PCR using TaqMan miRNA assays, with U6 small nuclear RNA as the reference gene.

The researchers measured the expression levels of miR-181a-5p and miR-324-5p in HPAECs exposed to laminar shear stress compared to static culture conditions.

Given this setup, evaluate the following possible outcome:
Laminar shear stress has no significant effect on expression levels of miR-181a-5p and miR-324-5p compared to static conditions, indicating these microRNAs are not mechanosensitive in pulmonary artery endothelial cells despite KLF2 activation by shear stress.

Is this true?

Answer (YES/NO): NO